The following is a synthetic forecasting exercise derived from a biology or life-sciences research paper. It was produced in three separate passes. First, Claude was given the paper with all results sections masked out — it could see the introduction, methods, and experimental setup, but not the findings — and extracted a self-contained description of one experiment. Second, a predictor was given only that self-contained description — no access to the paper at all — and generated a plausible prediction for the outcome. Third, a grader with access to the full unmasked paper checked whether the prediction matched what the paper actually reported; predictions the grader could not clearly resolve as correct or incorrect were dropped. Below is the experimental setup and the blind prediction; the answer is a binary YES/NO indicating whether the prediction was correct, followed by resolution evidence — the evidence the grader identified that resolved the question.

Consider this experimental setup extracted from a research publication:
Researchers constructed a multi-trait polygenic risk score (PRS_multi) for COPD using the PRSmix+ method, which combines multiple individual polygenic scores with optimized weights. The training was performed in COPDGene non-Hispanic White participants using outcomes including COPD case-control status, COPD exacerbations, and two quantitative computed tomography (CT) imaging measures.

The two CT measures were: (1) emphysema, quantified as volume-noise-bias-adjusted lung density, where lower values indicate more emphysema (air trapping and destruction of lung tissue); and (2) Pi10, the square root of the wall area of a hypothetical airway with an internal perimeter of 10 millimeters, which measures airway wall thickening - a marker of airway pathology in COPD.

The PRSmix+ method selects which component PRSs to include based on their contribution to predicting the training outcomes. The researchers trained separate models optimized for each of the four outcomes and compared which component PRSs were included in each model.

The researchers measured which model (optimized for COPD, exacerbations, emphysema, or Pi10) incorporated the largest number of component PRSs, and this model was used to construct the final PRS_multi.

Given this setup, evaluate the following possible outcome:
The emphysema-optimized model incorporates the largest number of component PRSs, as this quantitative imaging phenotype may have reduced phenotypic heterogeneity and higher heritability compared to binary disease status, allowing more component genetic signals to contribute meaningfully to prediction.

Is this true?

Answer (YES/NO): NO